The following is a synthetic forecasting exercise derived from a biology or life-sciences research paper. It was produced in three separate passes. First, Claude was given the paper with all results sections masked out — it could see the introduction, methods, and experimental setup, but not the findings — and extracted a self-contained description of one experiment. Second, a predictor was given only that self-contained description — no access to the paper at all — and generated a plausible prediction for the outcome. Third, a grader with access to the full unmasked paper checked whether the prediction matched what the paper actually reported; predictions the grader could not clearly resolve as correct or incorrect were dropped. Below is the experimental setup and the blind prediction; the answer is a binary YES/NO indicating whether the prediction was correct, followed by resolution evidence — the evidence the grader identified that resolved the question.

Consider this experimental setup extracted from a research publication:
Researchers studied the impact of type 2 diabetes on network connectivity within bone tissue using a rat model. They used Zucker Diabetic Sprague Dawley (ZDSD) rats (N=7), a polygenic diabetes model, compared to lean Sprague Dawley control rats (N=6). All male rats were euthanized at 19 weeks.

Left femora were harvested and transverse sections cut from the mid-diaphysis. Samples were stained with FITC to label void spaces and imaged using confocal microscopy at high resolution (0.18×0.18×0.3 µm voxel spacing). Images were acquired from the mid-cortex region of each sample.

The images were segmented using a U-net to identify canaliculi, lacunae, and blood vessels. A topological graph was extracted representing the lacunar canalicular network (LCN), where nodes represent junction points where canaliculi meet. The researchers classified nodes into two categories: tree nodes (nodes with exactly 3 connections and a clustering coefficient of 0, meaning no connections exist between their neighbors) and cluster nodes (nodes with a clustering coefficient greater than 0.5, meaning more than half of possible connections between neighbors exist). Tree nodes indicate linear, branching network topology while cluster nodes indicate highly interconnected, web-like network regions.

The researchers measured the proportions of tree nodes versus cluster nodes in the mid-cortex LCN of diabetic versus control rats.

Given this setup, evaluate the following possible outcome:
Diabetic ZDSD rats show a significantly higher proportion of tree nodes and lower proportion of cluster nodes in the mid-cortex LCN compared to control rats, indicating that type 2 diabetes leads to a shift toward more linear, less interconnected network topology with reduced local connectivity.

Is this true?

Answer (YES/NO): NO